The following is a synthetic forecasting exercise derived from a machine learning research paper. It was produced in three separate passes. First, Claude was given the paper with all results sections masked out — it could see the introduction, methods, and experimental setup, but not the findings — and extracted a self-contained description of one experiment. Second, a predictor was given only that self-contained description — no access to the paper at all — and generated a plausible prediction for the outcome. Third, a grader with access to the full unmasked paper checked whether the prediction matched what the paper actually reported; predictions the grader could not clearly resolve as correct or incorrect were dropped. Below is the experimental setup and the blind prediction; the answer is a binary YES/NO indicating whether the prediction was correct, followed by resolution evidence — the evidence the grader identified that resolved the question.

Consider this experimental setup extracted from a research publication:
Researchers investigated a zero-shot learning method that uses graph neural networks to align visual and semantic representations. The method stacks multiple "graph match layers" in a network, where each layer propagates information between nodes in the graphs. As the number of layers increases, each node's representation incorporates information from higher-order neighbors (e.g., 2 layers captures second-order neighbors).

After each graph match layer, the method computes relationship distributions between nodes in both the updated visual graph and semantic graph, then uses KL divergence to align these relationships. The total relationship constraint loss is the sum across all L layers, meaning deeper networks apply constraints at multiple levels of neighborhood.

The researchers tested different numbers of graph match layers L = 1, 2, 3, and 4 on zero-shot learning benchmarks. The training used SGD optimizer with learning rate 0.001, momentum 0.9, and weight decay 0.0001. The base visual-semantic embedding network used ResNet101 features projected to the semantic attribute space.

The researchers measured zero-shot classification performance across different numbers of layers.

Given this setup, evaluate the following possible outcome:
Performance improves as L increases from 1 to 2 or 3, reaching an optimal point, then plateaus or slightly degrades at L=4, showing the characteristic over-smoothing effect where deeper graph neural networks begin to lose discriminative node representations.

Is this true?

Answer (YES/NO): NO